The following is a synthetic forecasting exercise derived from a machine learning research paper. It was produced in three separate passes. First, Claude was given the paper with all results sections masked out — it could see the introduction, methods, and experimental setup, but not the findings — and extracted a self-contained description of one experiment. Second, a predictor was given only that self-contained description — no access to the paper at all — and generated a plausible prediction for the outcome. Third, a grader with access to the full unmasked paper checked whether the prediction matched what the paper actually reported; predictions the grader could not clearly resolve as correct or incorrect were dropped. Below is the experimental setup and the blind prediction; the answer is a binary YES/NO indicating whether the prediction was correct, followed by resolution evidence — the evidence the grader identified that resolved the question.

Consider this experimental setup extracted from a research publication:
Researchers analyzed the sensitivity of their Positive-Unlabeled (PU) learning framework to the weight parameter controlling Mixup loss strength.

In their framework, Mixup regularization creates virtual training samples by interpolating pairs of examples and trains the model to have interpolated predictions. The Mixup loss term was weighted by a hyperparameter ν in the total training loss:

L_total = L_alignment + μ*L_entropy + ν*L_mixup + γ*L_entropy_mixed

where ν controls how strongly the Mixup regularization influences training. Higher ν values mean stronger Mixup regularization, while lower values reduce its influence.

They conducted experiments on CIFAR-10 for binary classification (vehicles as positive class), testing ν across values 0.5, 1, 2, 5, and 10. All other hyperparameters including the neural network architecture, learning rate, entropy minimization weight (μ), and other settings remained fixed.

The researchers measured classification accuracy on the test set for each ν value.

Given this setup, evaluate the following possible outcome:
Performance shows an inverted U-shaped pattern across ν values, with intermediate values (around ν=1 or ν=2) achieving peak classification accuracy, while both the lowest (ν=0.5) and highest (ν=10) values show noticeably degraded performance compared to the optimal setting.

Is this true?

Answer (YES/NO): NO